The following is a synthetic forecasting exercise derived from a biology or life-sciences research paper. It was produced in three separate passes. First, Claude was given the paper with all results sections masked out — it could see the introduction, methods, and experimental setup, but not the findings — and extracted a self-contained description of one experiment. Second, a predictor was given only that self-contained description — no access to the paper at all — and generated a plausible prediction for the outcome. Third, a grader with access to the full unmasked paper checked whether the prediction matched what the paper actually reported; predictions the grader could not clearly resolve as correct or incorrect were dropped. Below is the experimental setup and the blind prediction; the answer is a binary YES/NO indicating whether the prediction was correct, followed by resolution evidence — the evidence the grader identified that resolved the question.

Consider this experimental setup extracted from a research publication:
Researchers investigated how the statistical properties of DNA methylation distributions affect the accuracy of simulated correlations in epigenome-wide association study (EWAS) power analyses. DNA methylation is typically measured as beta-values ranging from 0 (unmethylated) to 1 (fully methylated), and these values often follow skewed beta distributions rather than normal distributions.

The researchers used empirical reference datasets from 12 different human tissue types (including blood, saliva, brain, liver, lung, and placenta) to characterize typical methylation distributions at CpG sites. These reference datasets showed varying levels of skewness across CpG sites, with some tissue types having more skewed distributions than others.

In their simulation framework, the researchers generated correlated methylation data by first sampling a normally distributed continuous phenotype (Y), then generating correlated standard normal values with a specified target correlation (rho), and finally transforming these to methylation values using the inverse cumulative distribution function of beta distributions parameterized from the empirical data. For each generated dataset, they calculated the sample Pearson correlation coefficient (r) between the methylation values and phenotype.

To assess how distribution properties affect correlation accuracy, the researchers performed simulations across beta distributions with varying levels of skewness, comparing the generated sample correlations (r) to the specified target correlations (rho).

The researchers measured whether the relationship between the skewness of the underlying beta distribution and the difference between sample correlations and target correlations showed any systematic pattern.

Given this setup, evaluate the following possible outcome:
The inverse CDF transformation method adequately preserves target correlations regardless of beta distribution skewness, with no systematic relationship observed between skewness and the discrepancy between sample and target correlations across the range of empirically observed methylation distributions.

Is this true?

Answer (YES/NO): NO